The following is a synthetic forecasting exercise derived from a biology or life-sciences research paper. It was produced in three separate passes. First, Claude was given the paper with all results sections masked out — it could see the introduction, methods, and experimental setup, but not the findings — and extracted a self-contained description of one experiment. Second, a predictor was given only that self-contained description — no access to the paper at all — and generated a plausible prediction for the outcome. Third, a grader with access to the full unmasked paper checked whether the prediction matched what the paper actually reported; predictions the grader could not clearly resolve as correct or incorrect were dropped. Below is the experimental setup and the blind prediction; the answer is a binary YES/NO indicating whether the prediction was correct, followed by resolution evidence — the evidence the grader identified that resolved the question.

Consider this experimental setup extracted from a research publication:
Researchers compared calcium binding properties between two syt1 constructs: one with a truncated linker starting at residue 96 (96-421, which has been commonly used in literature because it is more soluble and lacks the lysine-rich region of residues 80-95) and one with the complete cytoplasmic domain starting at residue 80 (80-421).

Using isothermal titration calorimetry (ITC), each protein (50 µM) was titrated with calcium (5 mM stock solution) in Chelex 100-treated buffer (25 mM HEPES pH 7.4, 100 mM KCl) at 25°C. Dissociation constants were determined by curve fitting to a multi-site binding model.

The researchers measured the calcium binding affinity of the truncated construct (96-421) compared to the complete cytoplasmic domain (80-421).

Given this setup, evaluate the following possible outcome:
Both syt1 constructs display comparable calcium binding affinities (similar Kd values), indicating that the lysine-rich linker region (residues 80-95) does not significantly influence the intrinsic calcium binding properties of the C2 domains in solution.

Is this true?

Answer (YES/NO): NO